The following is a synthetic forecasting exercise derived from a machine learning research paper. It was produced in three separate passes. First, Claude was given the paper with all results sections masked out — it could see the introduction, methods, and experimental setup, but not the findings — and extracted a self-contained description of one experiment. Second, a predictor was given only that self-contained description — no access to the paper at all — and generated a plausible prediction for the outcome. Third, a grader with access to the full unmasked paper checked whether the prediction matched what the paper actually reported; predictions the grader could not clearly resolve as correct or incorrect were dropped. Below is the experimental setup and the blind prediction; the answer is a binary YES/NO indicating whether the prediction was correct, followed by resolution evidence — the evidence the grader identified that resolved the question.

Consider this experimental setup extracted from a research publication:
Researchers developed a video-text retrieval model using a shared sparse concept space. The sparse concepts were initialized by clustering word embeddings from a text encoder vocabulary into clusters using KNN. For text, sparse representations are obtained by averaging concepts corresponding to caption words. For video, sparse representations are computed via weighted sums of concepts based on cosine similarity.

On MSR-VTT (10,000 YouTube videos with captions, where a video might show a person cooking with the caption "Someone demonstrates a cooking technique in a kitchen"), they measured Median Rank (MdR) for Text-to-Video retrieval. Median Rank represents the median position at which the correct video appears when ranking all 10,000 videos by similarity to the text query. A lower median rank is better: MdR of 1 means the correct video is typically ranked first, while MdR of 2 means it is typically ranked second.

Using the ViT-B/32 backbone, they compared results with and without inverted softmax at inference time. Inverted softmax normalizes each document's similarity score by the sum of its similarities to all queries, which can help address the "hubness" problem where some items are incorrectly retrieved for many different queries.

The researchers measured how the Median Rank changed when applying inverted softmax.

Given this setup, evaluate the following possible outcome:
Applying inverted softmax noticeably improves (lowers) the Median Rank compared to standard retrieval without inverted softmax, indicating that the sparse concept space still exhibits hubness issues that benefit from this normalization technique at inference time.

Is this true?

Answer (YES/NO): YES